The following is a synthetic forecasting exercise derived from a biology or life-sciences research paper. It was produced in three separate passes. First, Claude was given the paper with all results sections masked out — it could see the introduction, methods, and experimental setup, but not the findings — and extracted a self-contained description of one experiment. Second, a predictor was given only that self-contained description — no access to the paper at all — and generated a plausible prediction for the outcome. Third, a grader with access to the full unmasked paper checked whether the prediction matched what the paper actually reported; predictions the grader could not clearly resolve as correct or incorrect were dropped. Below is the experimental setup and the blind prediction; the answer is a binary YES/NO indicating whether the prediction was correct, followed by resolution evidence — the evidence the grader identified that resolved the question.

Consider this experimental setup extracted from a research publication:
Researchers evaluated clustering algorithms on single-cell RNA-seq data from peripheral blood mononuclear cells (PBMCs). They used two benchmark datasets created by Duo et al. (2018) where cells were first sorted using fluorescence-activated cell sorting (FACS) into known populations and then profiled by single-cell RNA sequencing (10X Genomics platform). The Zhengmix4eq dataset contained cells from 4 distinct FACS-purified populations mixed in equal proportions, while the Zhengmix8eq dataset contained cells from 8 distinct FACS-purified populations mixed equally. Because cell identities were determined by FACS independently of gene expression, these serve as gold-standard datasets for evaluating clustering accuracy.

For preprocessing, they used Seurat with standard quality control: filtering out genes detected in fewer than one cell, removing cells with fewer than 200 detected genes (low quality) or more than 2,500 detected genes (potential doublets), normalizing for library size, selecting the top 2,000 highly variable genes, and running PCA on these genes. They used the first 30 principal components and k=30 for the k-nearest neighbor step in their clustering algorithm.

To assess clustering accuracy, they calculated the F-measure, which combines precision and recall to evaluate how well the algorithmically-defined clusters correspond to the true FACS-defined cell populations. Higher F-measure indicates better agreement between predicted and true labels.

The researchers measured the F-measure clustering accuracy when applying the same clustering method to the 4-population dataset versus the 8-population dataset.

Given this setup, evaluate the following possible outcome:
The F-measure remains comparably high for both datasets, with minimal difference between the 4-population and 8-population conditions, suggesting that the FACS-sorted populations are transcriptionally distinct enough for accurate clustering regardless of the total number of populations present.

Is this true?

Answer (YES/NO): NO